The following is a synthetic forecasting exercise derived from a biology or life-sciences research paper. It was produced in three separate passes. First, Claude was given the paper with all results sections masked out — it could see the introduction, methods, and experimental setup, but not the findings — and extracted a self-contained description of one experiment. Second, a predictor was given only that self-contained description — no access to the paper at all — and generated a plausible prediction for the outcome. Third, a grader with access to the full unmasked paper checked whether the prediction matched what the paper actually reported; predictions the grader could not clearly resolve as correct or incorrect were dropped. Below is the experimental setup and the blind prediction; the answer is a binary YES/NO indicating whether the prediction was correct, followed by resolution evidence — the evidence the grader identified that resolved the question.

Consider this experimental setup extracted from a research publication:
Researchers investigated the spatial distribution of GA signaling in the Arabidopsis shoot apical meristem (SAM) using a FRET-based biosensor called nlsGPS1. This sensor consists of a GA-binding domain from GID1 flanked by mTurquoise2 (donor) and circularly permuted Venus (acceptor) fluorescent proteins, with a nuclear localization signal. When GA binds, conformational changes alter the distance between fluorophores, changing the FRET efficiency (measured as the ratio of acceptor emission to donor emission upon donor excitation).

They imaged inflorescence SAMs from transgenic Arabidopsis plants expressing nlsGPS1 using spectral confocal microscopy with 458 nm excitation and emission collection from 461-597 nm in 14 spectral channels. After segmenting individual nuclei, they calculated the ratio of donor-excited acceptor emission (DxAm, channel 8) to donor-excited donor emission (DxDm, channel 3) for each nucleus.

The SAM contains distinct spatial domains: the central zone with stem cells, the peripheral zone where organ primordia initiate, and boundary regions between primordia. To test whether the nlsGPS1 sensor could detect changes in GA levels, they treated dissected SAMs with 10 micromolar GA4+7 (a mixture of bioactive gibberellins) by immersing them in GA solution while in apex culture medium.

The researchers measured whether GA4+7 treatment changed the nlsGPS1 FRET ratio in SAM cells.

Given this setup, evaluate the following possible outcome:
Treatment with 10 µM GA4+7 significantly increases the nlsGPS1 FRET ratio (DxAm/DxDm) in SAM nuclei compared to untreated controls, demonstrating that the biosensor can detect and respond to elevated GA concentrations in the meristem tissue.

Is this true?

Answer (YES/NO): YES